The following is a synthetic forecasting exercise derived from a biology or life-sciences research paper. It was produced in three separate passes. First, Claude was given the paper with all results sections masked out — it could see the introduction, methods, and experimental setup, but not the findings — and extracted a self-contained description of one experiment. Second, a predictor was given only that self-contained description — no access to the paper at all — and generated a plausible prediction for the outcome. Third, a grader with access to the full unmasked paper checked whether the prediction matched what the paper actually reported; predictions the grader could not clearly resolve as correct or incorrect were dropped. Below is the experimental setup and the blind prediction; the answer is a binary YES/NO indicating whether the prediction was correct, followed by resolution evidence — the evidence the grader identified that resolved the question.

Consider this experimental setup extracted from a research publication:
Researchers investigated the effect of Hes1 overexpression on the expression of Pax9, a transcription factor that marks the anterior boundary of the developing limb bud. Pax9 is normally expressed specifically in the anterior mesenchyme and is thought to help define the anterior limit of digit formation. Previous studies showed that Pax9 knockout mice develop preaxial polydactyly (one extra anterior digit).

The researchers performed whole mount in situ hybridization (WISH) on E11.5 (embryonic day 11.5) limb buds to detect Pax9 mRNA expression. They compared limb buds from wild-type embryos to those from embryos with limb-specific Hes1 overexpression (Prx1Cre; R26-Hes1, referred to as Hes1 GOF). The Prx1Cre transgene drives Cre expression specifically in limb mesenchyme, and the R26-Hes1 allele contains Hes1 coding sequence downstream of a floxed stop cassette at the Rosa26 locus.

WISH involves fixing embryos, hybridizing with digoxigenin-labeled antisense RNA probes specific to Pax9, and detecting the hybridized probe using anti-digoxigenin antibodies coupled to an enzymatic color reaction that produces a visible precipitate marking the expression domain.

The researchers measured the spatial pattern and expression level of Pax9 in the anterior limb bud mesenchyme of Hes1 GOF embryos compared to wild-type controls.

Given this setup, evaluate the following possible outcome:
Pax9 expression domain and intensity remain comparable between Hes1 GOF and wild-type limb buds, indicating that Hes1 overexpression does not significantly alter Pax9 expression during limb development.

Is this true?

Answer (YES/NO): NO